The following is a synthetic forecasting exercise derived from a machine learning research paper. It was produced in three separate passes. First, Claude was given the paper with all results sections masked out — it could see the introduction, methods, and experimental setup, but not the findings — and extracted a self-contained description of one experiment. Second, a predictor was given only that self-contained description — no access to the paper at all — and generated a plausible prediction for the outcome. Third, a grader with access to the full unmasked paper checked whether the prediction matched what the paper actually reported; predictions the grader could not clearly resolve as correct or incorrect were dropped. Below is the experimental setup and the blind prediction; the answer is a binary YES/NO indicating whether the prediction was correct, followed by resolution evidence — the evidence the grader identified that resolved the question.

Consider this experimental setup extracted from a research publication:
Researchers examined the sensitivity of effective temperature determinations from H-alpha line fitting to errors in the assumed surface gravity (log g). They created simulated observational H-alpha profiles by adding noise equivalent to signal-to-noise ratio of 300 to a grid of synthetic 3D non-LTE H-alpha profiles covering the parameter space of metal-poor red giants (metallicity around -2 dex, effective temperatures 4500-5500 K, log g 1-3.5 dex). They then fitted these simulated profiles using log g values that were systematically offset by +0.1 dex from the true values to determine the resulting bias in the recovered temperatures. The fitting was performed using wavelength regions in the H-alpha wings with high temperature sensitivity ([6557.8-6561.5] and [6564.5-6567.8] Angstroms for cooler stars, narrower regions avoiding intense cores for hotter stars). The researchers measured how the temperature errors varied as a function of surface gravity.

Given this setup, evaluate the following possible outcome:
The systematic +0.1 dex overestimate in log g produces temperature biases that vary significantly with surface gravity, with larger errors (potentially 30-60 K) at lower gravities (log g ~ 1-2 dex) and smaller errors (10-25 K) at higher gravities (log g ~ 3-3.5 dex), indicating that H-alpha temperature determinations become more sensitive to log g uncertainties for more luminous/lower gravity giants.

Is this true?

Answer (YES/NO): NO